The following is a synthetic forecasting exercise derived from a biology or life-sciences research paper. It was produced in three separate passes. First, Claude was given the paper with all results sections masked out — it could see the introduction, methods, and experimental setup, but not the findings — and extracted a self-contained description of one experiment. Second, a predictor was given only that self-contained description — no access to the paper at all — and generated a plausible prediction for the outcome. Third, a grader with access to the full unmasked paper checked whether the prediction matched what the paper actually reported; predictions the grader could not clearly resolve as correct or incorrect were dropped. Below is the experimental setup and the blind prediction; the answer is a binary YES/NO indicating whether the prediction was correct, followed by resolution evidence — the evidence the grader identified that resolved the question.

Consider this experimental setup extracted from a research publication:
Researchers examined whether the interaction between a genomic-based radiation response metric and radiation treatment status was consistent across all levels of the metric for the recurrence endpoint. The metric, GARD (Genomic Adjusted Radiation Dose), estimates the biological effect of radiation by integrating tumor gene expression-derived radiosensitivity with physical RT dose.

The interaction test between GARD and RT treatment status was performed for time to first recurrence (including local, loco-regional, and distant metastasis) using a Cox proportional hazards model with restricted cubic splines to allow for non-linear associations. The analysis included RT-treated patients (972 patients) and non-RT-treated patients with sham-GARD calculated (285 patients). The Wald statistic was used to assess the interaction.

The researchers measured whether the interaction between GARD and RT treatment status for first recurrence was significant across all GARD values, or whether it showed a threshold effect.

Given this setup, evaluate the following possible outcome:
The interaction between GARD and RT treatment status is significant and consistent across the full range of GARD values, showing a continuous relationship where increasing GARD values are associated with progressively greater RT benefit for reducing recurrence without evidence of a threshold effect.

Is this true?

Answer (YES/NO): NO